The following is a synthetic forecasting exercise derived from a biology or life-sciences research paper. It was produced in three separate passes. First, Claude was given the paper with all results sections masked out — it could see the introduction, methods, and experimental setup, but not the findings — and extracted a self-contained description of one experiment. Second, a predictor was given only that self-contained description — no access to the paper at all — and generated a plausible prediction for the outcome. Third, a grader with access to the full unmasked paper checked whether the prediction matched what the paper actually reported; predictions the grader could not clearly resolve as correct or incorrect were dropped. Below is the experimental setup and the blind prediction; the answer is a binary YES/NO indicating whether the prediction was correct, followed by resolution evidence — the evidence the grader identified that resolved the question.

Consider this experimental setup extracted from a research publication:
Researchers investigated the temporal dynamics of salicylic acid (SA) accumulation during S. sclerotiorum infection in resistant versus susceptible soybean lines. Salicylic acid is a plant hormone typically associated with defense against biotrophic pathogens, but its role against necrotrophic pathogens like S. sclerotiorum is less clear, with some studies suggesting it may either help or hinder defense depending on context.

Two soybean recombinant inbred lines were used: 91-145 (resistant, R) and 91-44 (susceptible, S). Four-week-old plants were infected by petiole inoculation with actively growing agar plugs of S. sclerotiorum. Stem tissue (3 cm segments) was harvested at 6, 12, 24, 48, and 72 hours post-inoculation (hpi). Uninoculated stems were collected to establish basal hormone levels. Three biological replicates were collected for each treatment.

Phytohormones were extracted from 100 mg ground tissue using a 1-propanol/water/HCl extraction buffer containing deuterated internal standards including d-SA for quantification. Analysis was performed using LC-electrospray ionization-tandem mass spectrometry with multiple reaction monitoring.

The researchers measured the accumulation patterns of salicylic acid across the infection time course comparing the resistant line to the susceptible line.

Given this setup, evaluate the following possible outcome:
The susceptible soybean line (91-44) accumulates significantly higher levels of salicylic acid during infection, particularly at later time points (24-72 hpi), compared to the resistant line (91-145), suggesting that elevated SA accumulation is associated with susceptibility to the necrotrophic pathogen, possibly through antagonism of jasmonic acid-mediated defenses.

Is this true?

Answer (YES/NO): NO